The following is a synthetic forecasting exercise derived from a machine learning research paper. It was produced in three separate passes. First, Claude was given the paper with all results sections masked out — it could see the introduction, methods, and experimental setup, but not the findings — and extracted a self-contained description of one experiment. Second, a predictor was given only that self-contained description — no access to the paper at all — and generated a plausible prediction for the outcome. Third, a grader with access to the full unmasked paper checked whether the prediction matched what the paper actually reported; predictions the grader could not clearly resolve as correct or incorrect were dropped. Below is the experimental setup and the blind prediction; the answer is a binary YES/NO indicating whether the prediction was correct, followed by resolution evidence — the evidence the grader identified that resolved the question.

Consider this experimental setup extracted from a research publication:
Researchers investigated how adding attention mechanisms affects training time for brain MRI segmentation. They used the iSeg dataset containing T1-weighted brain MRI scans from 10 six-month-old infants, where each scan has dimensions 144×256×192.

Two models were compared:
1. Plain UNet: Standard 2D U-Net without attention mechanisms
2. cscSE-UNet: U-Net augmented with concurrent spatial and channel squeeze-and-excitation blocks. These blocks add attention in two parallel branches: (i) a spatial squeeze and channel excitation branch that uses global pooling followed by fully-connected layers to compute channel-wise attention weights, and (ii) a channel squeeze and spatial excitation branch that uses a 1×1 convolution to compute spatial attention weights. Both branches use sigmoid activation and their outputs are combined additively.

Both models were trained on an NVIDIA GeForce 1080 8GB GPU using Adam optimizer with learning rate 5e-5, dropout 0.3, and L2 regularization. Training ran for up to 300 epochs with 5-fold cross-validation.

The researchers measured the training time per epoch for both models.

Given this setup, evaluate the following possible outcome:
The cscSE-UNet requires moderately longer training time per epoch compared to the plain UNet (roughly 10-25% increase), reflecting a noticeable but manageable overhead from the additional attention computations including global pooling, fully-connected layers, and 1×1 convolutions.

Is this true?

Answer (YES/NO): NO